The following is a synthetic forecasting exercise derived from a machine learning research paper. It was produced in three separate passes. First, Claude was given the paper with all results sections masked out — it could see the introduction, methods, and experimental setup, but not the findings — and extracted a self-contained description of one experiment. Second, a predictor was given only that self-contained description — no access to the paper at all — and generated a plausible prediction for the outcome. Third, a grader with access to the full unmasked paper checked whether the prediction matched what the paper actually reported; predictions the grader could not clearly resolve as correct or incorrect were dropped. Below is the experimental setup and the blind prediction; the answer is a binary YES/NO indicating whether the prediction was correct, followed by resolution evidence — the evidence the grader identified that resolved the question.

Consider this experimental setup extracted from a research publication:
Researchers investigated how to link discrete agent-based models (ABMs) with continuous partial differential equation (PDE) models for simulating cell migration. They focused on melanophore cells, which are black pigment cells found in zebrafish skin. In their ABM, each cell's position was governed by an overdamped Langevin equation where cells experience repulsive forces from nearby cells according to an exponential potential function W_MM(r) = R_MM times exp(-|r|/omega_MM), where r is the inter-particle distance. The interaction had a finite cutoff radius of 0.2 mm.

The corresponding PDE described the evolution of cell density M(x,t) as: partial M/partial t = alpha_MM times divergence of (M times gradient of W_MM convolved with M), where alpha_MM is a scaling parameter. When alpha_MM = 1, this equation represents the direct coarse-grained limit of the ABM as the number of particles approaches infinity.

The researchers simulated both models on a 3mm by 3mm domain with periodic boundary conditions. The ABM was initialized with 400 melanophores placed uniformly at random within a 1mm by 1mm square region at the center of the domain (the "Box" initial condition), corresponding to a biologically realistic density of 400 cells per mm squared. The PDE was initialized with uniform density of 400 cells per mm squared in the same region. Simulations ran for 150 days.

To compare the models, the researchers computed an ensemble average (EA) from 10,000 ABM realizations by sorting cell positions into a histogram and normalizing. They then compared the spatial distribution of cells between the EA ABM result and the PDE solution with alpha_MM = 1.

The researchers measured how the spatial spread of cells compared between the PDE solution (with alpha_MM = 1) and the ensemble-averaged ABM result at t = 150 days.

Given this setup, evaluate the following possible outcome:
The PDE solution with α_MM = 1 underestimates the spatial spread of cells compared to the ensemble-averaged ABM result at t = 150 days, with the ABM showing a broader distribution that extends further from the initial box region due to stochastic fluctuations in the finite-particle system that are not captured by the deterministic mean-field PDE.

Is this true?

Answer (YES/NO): NO